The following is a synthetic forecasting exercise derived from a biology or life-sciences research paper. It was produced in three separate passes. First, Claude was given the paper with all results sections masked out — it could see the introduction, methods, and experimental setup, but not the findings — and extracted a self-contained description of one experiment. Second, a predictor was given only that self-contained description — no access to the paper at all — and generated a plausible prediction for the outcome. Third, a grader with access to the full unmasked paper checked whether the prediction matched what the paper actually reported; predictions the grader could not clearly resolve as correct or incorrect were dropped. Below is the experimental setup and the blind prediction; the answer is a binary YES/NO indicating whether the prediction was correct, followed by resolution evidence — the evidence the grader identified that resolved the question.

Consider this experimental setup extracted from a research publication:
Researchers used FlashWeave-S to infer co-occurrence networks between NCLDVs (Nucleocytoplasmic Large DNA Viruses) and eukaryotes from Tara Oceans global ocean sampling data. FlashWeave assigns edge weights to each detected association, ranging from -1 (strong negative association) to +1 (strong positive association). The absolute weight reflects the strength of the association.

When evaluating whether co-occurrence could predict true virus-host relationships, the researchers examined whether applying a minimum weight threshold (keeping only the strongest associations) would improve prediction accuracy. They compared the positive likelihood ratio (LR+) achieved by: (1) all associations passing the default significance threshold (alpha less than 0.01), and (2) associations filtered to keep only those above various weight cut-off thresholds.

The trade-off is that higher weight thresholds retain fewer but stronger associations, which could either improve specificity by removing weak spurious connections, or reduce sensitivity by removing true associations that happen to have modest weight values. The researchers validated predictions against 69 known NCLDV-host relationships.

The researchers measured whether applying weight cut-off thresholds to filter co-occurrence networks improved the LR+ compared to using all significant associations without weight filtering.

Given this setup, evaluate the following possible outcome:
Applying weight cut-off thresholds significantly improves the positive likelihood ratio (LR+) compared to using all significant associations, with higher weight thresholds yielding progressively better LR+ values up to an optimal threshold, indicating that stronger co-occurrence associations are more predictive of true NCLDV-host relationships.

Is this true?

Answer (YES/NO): YES